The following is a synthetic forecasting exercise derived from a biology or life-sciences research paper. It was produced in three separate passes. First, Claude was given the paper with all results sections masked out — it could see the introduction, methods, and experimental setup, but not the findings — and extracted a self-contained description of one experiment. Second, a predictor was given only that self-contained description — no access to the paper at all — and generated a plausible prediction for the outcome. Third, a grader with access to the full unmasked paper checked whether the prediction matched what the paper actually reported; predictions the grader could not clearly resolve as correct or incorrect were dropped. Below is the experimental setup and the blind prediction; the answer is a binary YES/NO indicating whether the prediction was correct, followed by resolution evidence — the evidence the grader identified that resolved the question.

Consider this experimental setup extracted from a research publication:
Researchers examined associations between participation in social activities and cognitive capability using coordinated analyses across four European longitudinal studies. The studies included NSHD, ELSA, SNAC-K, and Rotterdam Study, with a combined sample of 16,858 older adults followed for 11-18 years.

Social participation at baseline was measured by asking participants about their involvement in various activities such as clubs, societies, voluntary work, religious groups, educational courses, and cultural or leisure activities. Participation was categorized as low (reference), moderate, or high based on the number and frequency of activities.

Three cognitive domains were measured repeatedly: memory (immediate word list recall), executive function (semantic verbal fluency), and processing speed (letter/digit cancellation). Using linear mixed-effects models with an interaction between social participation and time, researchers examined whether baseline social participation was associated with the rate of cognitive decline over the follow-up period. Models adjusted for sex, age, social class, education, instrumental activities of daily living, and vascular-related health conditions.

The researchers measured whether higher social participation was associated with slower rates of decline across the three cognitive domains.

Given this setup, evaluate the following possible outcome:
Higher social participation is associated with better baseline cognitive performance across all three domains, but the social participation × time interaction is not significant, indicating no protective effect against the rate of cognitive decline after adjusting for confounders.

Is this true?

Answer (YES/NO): NO